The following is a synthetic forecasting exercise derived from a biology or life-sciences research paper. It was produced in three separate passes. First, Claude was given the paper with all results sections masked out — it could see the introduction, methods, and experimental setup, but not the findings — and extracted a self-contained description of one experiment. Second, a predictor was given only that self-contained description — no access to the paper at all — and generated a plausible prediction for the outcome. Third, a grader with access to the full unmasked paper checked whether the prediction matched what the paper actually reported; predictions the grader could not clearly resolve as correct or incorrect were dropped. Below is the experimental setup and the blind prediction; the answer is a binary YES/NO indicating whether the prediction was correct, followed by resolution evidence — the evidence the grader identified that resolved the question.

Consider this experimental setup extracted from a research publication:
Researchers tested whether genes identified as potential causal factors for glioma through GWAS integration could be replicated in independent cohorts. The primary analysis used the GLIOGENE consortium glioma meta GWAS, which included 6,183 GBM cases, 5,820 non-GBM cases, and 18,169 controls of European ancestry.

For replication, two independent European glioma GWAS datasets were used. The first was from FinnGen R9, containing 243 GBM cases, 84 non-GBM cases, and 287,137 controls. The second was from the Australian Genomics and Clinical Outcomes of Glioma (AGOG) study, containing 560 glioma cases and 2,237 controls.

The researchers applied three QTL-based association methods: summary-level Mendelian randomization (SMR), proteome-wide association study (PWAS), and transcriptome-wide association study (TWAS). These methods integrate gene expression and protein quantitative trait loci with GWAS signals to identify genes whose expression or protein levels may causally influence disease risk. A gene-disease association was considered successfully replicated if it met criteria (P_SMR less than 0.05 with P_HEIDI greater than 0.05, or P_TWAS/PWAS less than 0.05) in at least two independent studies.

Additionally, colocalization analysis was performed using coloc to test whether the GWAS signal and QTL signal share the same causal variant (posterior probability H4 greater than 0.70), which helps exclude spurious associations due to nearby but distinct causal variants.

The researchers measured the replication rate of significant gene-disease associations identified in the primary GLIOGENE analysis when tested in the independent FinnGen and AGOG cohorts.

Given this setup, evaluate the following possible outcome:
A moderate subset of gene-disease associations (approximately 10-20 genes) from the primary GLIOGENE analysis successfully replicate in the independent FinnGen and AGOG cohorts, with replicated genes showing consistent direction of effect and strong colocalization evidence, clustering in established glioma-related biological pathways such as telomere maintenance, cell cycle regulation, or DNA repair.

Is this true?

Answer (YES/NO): NO